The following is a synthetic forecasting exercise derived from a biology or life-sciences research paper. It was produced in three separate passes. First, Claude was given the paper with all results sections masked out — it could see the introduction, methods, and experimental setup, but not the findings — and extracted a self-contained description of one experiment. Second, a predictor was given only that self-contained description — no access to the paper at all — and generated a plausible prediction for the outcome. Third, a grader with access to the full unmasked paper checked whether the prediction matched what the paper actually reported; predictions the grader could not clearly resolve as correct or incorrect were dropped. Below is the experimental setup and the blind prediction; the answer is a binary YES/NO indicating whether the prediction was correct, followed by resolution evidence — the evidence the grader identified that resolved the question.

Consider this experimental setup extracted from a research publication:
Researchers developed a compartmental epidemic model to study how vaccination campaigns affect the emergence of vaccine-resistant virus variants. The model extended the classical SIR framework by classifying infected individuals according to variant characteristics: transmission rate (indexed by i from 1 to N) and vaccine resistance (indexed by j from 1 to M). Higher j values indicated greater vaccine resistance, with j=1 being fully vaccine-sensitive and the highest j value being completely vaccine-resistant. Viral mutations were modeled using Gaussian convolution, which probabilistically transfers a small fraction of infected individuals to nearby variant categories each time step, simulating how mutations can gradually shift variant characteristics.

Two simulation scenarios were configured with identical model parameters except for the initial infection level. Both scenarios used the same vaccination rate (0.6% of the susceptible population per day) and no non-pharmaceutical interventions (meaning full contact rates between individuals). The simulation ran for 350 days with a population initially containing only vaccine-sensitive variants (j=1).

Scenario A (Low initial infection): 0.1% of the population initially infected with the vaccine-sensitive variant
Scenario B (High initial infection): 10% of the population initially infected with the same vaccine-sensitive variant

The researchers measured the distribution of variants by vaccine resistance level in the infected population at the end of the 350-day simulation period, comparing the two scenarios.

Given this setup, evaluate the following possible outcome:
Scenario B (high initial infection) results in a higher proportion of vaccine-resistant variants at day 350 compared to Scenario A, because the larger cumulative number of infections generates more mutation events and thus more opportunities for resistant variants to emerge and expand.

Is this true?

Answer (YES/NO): YES